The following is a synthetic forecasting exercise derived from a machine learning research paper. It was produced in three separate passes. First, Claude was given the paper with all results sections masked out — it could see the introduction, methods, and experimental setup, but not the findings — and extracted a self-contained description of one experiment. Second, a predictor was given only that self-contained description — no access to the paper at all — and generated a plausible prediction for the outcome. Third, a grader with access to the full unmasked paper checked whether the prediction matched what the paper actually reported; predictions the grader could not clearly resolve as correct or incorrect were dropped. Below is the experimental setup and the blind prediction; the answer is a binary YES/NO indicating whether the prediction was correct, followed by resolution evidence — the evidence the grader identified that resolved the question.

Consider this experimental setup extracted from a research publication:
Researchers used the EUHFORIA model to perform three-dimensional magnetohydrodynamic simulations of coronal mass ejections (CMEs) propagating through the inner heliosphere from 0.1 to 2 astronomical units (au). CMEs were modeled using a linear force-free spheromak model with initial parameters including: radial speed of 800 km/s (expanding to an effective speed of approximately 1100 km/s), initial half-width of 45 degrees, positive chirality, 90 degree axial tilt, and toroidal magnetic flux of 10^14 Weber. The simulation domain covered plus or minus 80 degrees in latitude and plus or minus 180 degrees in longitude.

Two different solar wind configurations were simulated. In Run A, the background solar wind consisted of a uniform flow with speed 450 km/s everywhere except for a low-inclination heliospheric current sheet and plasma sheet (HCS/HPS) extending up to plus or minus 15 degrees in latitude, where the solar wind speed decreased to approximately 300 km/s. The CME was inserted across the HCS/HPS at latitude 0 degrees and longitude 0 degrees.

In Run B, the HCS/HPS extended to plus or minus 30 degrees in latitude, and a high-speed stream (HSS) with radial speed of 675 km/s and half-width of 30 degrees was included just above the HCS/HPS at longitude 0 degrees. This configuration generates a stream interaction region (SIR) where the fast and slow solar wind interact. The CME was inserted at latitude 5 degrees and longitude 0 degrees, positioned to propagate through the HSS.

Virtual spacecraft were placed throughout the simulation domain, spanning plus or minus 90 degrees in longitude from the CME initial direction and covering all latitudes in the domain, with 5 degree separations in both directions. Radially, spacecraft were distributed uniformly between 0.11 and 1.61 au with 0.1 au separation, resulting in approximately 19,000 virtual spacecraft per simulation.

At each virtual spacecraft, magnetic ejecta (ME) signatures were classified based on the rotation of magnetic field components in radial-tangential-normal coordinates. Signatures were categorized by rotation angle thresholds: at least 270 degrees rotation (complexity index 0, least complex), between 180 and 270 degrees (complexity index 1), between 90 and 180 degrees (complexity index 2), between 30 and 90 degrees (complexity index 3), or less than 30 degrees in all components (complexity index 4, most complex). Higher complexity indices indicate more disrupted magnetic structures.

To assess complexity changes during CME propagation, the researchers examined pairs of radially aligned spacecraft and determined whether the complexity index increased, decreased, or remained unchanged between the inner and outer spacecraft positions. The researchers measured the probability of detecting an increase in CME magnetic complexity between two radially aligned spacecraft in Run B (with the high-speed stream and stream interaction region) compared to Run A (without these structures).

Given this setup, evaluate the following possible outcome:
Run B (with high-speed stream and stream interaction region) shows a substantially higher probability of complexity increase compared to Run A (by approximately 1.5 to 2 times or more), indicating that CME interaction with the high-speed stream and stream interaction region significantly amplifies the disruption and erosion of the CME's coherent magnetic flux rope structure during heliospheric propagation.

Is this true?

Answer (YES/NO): YES